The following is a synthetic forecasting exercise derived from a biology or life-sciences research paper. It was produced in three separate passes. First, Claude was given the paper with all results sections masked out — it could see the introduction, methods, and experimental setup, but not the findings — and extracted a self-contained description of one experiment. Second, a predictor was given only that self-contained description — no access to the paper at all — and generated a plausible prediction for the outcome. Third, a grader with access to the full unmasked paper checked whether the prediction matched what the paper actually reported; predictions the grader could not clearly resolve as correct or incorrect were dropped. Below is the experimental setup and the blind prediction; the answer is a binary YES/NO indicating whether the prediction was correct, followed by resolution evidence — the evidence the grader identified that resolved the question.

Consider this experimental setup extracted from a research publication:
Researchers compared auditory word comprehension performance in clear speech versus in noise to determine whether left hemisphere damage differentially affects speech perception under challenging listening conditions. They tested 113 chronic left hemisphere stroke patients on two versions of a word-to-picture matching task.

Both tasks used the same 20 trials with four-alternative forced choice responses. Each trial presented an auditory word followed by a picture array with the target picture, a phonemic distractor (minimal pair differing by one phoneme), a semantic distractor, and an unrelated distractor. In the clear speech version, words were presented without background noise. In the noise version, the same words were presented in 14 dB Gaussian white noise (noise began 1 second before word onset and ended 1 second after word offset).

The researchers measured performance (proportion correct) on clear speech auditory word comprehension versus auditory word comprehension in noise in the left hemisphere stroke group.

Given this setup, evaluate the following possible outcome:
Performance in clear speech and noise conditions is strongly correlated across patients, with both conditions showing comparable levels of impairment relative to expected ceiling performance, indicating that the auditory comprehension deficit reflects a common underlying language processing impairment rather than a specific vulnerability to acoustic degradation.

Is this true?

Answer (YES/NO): NO